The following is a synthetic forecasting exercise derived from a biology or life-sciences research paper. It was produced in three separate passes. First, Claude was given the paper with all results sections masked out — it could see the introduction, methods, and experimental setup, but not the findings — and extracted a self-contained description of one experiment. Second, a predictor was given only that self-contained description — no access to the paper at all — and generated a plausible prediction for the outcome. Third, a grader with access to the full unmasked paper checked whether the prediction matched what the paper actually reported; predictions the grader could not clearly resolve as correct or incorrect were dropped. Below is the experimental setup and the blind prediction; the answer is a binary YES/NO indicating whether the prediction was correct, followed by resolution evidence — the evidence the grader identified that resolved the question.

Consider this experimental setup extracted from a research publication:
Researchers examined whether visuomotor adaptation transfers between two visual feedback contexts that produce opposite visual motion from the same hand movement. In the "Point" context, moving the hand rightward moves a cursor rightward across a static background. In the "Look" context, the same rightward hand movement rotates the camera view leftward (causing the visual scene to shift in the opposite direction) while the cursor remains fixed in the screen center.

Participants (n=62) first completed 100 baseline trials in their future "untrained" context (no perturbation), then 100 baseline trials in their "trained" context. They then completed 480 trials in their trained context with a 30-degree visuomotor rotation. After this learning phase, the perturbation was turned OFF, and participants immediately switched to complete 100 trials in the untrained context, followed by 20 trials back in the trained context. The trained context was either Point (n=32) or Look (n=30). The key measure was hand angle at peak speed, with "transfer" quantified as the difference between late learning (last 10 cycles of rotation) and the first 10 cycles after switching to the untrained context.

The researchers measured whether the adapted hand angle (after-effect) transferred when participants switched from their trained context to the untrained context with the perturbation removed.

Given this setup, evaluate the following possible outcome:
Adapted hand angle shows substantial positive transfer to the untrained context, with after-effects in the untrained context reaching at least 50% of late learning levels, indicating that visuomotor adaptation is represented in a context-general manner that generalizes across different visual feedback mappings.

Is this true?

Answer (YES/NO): YES